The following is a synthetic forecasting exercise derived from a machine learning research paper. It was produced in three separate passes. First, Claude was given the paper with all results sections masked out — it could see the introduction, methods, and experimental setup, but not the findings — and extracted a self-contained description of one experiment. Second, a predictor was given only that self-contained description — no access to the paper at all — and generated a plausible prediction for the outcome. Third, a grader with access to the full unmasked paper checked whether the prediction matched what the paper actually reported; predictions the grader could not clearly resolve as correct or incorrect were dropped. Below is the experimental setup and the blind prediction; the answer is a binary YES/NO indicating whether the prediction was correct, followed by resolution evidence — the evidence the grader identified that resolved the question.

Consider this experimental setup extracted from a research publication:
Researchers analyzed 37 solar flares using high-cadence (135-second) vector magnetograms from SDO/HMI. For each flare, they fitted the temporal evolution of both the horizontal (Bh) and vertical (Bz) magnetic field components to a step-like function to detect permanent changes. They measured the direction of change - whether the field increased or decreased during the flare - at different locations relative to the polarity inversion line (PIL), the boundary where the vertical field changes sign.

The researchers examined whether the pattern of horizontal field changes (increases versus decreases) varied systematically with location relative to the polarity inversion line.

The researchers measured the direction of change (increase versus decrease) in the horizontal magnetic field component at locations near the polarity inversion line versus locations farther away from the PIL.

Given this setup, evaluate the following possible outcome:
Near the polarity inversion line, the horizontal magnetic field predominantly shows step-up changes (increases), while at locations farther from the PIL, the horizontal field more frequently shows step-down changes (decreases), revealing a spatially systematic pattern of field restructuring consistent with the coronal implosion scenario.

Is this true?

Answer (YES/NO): YES